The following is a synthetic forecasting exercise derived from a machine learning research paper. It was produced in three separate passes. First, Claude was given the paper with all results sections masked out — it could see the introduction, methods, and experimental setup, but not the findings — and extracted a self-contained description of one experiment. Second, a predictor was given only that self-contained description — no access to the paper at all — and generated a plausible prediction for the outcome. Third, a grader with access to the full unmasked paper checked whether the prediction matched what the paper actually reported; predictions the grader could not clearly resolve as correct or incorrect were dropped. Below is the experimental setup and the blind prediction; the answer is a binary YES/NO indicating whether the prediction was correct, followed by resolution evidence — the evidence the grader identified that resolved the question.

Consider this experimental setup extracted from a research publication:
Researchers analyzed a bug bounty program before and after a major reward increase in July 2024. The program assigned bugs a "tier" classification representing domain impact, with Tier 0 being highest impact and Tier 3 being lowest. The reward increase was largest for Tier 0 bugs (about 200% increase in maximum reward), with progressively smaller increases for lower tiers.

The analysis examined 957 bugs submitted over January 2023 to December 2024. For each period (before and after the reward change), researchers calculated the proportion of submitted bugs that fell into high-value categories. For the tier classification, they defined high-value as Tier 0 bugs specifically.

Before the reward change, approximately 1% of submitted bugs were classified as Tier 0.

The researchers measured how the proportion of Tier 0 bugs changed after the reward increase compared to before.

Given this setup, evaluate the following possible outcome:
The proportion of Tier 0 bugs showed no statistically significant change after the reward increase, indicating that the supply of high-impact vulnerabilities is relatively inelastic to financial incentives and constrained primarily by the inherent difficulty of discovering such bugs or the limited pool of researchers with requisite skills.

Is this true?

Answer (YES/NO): NO